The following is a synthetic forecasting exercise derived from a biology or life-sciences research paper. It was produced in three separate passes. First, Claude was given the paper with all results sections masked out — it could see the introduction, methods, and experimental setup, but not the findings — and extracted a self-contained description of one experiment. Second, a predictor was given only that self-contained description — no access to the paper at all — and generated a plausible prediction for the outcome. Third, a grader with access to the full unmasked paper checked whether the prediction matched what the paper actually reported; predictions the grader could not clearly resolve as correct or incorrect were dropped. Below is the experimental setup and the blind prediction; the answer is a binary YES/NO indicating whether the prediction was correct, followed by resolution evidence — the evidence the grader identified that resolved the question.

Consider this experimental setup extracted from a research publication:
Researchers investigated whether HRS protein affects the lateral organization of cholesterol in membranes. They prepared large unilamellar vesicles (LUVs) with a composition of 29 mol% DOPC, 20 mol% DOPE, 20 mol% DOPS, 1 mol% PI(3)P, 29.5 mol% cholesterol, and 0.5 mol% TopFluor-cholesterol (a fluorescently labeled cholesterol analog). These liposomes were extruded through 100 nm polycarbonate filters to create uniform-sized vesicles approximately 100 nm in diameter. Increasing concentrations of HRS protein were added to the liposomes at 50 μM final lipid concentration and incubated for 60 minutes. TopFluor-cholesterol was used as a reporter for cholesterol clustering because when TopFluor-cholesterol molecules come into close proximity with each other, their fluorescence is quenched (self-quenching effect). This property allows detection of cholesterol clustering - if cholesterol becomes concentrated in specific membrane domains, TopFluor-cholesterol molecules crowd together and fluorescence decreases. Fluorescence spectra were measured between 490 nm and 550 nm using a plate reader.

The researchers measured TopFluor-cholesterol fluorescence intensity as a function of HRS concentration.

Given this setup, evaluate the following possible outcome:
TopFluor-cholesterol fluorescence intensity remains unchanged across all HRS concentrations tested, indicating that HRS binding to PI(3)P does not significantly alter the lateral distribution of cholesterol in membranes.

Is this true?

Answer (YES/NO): NO